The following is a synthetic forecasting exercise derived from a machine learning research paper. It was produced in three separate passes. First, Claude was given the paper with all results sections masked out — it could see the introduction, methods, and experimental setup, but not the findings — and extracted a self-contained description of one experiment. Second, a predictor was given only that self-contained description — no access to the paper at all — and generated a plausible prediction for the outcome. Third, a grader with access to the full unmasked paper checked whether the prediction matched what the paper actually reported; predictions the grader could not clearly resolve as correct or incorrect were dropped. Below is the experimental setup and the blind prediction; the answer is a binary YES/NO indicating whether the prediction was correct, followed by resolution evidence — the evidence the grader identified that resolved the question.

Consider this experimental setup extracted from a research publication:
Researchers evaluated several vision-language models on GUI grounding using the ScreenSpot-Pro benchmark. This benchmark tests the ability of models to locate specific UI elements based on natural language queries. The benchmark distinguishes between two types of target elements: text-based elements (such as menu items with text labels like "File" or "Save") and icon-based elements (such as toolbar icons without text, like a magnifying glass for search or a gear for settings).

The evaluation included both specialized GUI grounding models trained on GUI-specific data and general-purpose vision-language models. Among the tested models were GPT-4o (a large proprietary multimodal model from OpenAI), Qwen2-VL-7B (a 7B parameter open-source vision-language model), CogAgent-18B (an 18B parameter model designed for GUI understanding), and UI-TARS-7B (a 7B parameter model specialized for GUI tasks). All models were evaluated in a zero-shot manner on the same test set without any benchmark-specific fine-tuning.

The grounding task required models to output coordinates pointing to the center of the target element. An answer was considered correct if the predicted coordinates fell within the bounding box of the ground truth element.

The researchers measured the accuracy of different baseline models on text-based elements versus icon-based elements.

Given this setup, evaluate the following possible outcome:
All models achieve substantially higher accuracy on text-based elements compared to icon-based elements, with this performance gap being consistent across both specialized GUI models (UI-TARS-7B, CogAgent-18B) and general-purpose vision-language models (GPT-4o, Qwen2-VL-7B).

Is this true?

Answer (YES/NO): YES